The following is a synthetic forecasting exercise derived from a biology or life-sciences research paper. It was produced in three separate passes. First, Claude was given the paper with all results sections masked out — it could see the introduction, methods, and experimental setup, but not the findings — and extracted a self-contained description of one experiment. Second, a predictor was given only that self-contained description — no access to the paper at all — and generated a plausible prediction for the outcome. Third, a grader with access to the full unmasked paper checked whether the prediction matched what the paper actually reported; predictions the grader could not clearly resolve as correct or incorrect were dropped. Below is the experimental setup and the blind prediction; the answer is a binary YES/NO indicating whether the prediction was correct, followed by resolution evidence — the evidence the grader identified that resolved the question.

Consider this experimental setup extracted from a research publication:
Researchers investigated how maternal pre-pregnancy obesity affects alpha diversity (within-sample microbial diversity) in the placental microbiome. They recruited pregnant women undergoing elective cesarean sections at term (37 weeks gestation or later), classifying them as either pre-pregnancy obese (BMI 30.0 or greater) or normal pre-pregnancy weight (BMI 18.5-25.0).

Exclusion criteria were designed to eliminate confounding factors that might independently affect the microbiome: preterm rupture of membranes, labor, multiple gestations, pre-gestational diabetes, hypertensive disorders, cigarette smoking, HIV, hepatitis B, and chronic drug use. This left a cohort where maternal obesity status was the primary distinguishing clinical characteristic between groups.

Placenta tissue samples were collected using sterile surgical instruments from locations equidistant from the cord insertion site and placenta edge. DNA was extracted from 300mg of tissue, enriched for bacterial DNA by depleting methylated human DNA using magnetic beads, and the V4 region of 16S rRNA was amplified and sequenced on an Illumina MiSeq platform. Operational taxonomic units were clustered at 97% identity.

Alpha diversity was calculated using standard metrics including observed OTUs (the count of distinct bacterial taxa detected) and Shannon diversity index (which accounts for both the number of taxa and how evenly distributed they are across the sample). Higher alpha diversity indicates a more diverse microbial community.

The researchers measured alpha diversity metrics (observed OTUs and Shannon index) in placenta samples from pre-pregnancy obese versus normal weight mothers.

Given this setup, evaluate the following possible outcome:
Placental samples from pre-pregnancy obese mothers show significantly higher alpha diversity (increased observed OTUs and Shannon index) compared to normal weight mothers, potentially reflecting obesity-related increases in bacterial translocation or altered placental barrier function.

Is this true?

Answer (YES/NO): NO